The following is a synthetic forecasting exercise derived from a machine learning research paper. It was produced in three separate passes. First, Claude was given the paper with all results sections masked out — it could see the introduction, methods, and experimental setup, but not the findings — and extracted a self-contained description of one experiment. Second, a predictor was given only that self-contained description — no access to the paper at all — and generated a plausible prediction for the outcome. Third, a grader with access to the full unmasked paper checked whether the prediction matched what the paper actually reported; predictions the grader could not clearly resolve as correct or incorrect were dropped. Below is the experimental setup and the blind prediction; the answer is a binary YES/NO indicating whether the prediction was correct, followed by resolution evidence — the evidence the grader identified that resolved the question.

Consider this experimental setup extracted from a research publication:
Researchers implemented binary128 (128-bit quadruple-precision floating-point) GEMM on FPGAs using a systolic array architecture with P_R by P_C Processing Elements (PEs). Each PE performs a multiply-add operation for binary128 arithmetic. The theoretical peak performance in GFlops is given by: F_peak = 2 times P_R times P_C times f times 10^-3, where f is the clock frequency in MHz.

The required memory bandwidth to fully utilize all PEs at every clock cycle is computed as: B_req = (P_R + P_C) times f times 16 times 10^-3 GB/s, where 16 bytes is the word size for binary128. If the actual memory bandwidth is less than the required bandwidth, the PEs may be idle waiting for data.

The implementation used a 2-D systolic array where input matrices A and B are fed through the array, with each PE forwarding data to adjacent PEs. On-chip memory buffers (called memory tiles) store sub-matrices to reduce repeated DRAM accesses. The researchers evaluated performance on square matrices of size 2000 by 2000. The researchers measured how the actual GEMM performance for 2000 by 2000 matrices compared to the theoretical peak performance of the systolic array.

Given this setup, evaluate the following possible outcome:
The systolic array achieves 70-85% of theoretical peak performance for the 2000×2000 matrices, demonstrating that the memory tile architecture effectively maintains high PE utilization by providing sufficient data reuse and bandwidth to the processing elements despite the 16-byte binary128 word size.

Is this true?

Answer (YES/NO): NO